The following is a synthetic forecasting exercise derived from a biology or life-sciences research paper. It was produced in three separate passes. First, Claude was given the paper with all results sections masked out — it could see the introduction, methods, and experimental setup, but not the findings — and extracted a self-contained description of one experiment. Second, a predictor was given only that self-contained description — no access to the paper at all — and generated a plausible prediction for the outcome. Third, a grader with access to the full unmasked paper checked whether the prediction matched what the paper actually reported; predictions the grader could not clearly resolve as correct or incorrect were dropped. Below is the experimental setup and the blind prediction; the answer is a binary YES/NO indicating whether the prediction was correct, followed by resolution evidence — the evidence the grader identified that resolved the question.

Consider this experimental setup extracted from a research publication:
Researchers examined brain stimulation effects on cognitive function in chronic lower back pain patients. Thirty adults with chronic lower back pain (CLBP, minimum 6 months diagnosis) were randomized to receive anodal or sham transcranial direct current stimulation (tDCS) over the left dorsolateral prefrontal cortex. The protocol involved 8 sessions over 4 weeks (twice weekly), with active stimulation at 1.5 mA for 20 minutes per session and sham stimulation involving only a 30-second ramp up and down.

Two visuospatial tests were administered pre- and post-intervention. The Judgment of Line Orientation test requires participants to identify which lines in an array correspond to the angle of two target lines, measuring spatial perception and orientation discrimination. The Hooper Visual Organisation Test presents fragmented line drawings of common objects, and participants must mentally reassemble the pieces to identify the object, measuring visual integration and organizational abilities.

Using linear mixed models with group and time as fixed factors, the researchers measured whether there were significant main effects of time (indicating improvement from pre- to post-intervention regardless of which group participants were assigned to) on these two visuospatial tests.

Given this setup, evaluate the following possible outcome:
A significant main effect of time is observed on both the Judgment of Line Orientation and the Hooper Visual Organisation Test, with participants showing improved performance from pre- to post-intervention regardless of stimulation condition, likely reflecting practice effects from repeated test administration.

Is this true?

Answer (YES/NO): YES